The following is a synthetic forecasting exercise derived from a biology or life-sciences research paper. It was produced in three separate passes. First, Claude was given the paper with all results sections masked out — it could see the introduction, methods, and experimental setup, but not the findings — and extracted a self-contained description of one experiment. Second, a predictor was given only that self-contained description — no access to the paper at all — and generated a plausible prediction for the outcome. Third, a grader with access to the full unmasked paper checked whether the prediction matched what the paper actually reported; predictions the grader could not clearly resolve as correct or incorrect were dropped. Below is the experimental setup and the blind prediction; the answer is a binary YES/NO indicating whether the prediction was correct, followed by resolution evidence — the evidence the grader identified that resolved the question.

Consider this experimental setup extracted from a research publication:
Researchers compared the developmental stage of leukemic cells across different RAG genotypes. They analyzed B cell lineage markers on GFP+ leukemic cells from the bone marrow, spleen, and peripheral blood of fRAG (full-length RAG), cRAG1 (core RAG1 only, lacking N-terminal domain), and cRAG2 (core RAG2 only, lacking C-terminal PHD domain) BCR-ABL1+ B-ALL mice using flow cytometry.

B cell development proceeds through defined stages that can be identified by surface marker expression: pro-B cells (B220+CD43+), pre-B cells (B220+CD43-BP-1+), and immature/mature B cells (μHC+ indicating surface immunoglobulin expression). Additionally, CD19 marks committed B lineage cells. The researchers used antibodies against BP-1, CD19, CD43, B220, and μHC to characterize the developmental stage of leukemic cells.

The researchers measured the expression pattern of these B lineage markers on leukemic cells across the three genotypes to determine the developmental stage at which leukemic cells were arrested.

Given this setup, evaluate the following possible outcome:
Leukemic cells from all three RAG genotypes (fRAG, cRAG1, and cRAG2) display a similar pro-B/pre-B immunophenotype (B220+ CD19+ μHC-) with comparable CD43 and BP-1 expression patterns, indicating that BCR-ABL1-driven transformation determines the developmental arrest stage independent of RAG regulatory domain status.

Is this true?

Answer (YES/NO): NO